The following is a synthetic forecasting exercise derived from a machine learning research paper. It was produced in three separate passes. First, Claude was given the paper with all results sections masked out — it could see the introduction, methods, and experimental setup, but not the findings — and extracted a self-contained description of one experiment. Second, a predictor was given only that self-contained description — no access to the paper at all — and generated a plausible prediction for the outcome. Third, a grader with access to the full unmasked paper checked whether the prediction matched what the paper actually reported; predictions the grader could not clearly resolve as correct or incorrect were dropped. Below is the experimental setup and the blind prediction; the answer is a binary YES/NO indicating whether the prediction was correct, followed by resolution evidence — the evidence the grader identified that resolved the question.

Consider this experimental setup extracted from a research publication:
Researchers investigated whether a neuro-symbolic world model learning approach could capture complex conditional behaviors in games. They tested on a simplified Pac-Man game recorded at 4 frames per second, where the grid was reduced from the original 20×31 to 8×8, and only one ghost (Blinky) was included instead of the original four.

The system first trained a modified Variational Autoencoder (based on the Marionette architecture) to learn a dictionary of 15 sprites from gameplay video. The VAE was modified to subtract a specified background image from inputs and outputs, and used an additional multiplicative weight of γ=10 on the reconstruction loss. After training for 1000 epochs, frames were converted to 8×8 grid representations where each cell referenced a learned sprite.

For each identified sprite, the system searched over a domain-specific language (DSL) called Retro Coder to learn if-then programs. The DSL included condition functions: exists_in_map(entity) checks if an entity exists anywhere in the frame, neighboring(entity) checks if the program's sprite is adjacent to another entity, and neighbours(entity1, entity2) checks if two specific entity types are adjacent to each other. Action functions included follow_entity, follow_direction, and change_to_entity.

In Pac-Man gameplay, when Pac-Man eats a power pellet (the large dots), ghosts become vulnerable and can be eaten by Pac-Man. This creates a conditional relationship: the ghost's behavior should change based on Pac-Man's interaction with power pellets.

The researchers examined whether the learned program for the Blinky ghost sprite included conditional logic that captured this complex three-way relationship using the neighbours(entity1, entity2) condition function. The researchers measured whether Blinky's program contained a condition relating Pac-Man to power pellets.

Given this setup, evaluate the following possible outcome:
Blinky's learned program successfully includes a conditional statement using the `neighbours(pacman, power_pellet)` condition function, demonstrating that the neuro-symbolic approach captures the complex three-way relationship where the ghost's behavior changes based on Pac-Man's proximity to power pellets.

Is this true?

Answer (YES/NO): YES